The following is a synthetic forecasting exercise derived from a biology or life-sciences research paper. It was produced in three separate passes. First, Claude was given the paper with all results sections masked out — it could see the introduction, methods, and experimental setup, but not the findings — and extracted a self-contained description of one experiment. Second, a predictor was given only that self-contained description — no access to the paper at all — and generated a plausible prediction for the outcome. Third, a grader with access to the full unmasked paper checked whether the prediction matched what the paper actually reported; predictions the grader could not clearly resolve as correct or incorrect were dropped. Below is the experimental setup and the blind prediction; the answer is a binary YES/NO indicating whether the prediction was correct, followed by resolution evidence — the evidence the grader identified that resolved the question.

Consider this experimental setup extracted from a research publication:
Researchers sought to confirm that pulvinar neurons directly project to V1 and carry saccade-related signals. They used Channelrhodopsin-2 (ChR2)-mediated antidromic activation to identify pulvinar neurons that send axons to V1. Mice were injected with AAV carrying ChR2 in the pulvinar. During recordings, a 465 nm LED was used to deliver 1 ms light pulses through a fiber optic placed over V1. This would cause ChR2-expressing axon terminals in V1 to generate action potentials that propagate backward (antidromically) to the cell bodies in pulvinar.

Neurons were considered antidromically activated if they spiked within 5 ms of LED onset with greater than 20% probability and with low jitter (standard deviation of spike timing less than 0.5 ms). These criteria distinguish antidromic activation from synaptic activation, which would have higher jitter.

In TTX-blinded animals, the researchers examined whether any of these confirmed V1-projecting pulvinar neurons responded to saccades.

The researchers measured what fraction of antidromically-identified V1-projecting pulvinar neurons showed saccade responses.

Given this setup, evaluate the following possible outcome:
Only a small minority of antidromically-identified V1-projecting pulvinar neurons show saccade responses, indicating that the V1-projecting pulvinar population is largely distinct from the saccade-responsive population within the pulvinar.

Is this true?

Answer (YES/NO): NO